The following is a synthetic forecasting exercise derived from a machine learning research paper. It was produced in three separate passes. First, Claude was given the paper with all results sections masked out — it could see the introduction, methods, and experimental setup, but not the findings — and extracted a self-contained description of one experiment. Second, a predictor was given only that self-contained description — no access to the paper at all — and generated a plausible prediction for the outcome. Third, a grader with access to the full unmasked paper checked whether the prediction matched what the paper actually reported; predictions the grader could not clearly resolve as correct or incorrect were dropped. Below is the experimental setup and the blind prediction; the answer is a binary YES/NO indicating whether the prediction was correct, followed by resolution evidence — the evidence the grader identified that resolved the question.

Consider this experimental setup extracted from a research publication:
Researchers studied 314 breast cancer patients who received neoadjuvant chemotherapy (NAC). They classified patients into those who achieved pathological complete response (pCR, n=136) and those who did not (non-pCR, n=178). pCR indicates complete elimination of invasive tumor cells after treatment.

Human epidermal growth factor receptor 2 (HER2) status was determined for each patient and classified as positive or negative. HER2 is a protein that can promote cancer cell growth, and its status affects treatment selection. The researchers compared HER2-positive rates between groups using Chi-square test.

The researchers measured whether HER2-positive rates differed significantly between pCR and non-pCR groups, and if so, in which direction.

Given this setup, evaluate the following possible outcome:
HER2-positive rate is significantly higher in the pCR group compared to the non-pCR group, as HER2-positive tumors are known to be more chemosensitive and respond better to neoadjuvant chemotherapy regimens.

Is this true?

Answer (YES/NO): YES